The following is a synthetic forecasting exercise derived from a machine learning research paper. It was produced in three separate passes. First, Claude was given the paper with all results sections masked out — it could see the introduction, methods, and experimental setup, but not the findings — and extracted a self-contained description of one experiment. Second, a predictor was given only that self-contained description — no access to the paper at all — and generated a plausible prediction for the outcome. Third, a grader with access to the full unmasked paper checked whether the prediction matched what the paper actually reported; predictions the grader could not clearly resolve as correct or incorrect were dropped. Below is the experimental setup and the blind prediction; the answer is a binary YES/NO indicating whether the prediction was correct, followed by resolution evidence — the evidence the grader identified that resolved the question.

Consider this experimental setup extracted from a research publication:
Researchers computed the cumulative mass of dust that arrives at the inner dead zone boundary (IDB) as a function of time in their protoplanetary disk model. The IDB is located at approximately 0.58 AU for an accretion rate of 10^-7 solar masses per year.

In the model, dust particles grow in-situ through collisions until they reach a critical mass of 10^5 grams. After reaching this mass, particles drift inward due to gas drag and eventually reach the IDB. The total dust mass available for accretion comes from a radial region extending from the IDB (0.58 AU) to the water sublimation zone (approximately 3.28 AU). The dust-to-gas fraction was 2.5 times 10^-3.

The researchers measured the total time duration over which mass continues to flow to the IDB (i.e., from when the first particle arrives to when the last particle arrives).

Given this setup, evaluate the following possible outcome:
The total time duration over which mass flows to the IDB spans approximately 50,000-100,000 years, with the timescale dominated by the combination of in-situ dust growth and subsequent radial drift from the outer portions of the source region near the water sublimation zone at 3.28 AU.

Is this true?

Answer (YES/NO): NO